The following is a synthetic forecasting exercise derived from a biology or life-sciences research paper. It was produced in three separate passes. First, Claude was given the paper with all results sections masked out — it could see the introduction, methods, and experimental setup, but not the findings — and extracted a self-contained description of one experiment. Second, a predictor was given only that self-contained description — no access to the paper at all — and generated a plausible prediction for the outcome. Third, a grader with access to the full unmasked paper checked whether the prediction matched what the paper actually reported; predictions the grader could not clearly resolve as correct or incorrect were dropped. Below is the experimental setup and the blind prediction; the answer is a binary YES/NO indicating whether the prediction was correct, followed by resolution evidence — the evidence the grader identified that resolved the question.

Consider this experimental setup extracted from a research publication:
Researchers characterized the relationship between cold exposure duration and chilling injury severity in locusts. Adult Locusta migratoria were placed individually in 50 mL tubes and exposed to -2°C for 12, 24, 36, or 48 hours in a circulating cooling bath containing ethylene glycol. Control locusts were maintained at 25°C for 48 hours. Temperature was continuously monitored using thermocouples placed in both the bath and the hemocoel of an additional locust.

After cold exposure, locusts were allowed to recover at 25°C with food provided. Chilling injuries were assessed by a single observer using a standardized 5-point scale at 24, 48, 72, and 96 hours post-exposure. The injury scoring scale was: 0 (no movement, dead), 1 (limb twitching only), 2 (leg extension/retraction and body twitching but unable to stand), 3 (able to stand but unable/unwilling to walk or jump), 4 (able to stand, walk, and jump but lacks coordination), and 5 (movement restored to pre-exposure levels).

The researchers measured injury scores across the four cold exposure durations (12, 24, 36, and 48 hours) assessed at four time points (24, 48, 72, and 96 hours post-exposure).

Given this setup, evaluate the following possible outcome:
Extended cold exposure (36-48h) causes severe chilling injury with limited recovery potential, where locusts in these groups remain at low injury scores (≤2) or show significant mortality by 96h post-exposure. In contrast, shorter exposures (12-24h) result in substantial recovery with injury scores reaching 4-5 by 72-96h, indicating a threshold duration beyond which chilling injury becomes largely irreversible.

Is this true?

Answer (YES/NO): NO